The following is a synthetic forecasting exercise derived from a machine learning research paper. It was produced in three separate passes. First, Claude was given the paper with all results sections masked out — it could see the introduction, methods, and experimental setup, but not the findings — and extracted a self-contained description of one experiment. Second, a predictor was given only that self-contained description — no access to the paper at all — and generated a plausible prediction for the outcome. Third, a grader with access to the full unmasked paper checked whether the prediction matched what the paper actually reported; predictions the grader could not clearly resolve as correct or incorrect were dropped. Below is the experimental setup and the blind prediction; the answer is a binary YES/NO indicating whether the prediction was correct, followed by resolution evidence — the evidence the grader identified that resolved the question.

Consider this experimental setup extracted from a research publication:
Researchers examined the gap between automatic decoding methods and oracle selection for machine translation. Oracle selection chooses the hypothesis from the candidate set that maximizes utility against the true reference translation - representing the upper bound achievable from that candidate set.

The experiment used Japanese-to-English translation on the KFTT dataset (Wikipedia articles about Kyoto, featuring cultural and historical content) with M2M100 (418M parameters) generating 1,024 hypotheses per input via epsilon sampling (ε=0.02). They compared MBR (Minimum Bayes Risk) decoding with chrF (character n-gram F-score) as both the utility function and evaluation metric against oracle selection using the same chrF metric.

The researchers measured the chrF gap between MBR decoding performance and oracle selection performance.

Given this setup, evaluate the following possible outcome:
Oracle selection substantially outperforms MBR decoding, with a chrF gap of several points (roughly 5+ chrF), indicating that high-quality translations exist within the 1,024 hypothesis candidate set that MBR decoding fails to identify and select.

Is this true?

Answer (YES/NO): YES